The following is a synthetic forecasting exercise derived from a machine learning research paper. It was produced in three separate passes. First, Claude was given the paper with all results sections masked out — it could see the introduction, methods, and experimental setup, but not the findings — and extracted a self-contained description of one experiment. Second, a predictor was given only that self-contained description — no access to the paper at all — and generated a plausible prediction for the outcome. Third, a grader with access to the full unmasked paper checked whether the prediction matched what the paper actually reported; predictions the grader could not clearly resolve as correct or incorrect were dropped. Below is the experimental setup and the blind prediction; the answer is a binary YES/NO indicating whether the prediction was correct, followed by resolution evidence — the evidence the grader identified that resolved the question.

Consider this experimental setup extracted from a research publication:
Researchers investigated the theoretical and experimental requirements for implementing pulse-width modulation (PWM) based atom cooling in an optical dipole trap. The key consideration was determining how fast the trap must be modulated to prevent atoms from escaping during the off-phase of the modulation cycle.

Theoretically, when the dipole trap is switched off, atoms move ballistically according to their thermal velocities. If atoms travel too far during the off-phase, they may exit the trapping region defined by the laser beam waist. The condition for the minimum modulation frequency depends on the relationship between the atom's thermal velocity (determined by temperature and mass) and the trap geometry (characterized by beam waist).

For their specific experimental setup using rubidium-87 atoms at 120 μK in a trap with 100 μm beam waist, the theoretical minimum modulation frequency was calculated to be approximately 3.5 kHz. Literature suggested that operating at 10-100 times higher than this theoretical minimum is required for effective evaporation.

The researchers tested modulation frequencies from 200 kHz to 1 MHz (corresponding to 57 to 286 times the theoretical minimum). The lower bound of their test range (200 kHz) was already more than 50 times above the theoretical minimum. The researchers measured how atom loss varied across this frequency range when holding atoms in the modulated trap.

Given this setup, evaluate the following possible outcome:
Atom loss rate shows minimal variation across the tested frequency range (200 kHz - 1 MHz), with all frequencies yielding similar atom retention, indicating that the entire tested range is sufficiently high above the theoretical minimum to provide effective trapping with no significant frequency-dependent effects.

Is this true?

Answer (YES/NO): NO